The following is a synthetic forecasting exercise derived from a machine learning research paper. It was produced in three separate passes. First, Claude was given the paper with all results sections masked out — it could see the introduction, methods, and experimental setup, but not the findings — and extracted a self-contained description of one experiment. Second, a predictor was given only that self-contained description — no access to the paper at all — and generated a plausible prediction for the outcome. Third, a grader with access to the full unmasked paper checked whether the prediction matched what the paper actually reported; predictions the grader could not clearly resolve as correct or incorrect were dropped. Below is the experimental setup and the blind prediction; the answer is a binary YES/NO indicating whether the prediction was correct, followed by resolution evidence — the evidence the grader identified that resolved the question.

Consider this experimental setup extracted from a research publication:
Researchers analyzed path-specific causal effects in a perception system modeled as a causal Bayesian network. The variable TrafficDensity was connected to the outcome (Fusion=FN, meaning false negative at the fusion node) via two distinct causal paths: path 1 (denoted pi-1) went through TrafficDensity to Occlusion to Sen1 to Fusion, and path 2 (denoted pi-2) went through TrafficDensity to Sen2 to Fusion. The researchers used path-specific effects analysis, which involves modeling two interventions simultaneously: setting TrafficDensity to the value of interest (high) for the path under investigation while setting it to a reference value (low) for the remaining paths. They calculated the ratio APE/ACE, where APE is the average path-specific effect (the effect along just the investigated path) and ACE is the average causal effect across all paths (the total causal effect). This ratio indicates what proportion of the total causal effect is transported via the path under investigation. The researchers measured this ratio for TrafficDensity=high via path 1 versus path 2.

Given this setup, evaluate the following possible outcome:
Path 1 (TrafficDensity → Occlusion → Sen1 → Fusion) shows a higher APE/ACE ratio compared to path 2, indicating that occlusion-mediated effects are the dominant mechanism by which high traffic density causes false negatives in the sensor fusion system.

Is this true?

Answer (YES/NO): NO